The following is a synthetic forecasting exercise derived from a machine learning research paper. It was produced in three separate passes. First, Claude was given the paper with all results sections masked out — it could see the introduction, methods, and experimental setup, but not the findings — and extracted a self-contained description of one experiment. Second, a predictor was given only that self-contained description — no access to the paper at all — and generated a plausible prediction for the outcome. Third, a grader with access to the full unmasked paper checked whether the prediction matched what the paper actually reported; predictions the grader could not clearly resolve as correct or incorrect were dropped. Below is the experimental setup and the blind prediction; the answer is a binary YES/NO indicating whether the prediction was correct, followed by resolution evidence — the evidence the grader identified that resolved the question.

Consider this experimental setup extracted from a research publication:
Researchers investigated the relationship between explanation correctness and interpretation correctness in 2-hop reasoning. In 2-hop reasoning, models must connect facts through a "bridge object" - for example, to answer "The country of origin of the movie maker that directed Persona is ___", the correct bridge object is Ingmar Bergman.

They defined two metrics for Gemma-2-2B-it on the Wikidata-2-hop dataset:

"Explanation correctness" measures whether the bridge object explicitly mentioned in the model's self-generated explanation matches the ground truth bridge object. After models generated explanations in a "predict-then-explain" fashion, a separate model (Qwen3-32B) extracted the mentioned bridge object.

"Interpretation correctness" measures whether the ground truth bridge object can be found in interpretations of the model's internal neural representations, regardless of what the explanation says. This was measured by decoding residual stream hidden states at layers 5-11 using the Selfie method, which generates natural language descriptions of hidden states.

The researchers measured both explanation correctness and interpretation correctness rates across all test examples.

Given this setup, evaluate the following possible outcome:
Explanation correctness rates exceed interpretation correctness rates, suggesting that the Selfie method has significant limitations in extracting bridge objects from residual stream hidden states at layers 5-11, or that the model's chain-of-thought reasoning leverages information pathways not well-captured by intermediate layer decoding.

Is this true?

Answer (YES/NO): YES